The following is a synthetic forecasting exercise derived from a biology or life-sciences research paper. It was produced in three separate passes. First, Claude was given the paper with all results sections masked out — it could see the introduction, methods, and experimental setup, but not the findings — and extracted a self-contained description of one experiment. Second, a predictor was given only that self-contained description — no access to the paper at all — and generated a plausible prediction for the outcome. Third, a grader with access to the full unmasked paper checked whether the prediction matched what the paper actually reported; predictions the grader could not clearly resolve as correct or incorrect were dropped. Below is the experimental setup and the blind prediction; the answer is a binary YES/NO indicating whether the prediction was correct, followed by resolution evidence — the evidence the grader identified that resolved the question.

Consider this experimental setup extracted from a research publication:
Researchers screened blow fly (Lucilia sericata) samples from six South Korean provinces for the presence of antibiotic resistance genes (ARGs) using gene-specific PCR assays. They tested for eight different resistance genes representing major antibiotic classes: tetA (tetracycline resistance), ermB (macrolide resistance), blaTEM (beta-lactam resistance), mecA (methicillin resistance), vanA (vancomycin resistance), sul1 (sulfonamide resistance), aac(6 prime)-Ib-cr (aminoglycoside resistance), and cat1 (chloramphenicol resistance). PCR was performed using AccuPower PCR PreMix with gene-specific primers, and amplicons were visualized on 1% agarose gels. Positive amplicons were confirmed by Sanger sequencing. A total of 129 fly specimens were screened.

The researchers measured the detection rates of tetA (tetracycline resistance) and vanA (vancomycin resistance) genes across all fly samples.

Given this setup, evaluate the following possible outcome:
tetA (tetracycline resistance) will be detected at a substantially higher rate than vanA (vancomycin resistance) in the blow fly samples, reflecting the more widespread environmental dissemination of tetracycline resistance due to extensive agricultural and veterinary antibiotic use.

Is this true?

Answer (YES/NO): NO